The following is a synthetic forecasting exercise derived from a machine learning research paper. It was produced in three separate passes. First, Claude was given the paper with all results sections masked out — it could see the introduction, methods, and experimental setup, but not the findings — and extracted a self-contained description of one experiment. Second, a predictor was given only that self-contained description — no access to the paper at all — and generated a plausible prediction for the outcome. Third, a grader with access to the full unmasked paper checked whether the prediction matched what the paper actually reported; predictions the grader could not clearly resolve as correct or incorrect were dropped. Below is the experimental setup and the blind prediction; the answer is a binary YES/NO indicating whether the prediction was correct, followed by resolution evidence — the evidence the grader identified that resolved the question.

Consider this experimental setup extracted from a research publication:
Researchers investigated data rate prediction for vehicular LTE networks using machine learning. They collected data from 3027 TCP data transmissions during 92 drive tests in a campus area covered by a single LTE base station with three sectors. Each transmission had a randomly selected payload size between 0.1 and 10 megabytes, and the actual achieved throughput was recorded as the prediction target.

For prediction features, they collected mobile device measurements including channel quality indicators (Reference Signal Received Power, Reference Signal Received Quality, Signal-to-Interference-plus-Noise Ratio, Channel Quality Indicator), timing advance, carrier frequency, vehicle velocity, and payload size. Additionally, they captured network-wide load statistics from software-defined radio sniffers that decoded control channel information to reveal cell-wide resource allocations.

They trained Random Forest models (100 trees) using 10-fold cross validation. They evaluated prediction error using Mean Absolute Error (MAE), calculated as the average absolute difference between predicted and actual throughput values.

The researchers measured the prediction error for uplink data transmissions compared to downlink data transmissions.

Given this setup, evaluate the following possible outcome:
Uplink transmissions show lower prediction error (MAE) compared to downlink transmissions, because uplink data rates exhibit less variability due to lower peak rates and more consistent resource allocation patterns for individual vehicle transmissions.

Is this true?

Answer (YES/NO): NO